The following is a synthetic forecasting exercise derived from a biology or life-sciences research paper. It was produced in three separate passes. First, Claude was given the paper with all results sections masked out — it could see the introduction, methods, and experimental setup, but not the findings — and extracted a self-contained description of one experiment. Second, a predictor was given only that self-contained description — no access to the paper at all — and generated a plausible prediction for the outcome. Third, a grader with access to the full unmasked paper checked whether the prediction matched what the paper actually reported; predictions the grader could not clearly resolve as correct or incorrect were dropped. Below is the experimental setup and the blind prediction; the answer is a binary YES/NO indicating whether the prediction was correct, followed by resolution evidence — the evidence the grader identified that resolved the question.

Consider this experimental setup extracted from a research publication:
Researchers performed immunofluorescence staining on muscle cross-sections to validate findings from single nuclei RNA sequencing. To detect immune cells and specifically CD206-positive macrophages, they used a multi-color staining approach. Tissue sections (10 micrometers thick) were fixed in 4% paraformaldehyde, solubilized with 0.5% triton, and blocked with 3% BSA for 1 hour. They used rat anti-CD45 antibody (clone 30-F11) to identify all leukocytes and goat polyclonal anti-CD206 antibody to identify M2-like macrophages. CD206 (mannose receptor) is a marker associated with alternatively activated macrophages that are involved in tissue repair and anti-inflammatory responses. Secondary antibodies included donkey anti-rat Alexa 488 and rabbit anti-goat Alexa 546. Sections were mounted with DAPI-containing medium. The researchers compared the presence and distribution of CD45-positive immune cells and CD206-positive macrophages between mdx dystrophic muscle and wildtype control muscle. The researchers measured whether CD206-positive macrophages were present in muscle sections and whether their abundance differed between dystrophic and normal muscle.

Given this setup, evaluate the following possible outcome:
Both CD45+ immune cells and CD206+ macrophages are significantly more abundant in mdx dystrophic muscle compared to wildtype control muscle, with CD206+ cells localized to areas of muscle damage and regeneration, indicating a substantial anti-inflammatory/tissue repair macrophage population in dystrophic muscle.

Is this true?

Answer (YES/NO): NO